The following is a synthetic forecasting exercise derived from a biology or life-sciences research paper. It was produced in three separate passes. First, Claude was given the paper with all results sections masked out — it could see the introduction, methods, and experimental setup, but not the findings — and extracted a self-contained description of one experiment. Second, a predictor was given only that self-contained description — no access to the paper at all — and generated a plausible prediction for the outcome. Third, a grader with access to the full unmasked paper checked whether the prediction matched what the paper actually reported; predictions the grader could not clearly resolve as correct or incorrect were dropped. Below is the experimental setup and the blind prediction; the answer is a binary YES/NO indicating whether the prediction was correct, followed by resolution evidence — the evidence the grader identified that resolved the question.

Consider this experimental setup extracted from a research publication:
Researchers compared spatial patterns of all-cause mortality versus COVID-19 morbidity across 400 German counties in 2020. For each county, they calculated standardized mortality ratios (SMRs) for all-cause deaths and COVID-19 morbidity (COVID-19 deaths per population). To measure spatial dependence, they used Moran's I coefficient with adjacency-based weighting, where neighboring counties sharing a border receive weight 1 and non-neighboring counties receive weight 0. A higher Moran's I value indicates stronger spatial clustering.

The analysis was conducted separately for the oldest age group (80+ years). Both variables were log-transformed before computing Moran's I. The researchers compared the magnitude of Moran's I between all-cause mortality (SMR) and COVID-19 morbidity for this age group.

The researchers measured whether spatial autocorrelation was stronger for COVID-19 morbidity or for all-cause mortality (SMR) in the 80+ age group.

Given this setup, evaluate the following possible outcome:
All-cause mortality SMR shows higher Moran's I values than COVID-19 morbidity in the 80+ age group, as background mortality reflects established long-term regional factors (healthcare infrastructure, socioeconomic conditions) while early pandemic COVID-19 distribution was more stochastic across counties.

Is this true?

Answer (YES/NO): NO